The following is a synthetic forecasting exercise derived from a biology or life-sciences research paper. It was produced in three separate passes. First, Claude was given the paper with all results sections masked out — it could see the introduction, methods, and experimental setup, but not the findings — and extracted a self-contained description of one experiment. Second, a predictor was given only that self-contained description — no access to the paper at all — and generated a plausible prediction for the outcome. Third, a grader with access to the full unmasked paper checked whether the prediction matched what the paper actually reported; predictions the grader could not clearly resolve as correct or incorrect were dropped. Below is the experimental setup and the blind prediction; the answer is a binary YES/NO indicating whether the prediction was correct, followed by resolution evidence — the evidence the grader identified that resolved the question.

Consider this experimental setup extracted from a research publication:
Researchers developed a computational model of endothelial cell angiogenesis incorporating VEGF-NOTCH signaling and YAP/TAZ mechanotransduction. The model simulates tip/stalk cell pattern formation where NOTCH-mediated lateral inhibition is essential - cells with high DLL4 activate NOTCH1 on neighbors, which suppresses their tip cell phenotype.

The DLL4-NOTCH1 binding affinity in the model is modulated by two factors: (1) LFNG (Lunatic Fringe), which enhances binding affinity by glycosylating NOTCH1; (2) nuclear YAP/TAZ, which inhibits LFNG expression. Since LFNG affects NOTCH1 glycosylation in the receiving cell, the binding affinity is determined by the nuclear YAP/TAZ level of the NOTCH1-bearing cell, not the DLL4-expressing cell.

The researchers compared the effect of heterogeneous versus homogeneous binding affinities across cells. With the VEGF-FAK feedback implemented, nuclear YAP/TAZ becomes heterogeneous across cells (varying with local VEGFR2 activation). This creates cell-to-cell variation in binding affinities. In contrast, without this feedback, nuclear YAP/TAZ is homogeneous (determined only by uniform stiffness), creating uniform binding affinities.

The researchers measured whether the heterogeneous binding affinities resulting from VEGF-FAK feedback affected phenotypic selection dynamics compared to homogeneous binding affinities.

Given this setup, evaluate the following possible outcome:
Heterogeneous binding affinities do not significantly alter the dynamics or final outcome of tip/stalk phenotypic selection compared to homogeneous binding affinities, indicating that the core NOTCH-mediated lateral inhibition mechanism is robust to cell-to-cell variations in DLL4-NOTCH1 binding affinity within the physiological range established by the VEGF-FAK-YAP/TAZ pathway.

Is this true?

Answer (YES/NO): YES